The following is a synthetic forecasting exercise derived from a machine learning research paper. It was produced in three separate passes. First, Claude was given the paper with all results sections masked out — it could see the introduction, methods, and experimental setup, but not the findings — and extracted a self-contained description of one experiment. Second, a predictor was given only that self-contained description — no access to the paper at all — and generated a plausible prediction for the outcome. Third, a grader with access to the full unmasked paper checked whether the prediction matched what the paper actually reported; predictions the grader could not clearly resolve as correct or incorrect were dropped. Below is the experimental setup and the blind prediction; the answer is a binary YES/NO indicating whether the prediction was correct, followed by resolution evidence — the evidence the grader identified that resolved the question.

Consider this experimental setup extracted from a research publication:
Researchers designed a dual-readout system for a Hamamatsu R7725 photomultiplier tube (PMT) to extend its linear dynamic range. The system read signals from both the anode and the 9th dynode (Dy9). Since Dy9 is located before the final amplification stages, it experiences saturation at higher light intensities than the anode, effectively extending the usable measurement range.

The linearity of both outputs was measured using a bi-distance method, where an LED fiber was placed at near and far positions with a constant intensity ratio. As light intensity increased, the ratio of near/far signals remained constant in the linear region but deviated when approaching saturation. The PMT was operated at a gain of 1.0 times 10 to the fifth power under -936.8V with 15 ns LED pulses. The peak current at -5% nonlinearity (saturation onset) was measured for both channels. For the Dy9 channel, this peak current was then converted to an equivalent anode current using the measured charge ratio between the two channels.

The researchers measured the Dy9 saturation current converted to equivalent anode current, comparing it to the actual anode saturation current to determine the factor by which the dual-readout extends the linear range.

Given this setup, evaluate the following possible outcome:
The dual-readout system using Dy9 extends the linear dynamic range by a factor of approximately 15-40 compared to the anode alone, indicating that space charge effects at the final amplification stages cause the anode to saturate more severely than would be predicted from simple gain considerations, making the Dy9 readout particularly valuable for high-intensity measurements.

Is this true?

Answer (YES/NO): NO